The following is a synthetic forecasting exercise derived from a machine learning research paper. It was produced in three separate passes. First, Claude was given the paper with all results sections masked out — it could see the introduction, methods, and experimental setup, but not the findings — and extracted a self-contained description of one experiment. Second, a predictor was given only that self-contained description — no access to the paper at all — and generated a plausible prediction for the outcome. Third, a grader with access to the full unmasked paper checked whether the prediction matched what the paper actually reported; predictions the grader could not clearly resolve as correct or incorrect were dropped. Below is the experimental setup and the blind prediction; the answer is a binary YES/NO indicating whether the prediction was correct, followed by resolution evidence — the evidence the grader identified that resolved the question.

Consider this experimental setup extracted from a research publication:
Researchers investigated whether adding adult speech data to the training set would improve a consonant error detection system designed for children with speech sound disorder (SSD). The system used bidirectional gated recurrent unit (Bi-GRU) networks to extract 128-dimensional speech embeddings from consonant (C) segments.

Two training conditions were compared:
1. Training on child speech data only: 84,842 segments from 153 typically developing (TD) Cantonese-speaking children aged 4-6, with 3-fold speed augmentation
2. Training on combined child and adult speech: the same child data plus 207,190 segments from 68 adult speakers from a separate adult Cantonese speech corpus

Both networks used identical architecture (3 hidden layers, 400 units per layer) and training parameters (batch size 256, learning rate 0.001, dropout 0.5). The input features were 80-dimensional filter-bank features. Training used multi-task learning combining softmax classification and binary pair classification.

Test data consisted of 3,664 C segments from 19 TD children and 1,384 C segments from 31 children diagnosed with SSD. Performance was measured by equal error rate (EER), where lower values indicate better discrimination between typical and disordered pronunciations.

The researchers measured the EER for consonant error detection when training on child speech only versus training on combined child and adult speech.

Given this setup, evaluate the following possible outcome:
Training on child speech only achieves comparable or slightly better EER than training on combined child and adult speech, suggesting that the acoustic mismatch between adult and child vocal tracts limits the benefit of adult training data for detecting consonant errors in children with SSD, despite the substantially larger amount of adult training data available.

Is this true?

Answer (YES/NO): NO